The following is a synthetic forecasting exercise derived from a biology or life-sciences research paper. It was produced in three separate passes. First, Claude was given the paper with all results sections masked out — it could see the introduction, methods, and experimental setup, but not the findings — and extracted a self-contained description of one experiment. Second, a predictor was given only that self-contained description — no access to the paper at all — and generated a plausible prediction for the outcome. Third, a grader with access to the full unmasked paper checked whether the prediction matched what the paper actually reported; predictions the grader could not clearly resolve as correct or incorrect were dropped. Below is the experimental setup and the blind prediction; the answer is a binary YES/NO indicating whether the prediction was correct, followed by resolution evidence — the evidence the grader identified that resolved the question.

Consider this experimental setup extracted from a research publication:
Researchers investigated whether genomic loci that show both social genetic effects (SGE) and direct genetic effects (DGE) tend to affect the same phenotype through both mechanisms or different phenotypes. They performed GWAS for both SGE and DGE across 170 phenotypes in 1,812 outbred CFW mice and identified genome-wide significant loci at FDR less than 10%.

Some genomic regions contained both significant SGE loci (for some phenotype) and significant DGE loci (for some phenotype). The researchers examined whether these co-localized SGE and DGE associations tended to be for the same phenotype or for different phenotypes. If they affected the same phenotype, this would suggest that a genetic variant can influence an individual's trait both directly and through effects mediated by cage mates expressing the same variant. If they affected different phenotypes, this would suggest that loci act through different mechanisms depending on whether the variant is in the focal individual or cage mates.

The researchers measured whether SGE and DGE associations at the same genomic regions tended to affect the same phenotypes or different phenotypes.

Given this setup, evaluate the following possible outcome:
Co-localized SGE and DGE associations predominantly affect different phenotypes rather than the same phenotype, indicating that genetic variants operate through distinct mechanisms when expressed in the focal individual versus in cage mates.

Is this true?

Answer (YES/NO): YES